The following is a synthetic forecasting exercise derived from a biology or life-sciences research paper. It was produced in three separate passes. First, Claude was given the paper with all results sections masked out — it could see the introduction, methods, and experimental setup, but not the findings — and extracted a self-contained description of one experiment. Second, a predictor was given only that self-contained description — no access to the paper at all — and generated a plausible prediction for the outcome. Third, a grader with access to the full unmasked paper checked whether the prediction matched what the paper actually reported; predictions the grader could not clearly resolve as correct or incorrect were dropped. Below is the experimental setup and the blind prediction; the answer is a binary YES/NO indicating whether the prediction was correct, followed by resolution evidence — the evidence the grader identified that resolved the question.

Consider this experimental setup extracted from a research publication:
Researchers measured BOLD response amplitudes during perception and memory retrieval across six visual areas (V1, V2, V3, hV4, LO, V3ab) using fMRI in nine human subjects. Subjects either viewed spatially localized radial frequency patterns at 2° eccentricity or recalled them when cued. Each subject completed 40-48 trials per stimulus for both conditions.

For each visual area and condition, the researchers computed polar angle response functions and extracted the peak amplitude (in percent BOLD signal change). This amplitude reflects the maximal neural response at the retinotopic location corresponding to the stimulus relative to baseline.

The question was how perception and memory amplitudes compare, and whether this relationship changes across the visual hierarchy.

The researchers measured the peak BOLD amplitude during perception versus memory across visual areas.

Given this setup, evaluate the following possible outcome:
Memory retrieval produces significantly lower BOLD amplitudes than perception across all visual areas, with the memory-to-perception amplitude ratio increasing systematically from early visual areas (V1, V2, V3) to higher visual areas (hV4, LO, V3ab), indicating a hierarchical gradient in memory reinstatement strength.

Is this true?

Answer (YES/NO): NO